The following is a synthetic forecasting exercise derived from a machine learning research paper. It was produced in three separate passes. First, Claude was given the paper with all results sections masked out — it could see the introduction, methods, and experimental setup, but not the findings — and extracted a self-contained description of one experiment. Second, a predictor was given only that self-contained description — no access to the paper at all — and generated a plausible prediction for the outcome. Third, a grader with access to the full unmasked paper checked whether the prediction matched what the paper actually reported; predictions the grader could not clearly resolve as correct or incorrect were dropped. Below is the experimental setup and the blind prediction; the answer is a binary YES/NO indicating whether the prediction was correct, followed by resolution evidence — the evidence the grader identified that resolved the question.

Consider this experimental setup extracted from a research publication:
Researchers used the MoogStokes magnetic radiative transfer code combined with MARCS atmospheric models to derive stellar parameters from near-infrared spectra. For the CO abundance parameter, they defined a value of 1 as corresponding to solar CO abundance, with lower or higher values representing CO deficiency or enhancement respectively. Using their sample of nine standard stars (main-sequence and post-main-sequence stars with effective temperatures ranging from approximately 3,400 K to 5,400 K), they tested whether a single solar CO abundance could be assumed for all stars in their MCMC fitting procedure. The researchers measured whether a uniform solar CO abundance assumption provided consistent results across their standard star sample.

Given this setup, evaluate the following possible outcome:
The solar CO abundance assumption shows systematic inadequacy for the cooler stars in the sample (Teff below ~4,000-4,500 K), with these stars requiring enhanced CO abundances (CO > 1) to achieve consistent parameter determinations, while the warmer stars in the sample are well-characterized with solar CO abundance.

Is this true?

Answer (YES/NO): NO